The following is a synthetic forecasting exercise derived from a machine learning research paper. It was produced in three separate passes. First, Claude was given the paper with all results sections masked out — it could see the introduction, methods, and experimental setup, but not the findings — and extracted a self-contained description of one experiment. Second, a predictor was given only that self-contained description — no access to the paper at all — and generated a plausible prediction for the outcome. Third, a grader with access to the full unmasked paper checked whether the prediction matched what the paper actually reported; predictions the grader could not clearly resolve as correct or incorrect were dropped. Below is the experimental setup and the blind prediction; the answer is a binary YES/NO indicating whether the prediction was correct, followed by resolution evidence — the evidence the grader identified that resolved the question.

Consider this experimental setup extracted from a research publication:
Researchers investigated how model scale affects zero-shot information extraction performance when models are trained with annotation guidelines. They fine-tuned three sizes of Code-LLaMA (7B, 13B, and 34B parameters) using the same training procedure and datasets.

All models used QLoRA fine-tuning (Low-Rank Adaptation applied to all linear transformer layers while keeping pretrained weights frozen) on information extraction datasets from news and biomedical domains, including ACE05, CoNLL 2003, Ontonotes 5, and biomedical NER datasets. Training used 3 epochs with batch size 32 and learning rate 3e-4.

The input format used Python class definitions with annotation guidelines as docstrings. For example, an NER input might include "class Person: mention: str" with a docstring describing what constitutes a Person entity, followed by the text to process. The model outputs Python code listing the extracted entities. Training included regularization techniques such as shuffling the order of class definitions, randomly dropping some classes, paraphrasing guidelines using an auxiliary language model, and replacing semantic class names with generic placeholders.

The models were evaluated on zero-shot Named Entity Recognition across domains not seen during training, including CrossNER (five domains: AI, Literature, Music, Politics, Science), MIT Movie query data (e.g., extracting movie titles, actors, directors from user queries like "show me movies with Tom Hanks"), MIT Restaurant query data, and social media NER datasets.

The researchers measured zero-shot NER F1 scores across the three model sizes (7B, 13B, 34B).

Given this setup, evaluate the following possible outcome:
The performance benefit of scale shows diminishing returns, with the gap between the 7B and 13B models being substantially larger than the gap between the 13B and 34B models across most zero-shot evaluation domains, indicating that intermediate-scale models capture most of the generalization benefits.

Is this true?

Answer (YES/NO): NO